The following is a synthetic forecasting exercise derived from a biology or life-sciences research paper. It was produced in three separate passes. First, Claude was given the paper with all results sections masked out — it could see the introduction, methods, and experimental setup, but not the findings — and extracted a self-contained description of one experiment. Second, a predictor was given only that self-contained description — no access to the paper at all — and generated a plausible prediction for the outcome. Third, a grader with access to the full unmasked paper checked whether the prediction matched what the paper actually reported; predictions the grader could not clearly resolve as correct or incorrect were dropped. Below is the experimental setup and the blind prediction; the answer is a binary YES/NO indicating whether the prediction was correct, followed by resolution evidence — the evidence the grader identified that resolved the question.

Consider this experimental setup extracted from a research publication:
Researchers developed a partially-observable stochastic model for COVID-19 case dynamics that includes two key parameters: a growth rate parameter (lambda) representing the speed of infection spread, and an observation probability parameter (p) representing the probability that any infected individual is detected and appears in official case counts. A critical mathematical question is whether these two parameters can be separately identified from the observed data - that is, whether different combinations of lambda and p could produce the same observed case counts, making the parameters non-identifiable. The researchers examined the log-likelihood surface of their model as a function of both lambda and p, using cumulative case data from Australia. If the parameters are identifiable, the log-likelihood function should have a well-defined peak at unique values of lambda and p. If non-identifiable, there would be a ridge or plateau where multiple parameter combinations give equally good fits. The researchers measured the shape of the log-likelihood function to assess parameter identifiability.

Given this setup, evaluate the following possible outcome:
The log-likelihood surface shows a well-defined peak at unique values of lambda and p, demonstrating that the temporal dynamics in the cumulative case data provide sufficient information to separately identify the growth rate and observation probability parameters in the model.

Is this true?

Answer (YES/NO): YES